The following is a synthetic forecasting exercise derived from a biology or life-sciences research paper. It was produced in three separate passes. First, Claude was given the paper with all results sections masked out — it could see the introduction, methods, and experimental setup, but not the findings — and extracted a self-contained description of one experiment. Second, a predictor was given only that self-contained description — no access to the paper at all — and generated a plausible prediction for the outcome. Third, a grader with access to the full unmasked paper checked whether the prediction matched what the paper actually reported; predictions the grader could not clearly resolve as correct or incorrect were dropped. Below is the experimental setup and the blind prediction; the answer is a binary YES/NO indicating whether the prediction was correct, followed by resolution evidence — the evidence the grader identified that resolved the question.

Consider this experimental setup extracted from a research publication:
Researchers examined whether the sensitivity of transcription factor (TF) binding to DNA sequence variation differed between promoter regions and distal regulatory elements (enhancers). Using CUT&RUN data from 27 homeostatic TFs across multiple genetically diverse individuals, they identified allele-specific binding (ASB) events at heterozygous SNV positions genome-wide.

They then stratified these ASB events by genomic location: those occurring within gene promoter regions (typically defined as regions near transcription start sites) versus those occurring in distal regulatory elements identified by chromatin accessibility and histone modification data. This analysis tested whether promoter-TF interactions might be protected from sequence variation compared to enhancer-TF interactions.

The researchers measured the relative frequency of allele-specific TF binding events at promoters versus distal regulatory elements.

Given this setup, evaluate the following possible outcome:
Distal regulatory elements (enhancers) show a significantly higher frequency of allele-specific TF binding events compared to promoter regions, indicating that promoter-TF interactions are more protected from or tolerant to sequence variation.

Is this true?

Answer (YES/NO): YES